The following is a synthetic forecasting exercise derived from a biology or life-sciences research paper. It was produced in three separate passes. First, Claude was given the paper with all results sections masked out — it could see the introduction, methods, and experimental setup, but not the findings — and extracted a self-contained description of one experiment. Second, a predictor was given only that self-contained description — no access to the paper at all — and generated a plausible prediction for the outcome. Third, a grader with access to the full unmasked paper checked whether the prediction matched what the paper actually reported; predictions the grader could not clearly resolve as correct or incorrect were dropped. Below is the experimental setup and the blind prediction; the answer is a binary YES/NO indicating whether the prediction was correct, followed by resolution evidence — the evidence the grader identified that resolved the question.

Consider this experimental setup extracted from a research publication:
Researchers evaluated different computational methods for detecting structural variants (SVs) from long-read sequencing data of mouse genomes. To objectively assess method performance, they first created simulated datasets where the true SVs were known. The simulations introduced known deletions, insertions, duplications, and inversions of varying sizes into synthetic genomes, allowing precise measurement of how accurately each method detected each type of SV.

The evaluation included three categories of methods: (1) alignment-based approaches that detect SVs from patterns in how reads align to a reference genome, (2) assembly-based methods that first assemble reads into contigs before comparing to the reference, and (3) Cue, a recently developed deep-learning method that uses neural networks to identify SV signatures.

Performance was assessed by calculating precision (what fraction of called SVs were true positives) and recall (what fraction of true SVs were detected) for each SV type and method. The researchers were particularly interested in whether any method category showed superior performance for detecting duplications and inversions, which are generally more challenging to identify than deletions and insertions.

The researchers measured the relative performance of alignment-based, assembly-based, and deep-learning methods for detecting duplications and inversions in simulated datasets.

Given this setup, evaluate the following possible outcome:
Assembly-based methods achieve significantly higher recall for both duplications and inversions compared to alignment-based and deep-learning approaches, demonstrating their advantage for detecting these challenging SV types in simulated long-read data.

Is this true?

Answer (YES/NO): NO